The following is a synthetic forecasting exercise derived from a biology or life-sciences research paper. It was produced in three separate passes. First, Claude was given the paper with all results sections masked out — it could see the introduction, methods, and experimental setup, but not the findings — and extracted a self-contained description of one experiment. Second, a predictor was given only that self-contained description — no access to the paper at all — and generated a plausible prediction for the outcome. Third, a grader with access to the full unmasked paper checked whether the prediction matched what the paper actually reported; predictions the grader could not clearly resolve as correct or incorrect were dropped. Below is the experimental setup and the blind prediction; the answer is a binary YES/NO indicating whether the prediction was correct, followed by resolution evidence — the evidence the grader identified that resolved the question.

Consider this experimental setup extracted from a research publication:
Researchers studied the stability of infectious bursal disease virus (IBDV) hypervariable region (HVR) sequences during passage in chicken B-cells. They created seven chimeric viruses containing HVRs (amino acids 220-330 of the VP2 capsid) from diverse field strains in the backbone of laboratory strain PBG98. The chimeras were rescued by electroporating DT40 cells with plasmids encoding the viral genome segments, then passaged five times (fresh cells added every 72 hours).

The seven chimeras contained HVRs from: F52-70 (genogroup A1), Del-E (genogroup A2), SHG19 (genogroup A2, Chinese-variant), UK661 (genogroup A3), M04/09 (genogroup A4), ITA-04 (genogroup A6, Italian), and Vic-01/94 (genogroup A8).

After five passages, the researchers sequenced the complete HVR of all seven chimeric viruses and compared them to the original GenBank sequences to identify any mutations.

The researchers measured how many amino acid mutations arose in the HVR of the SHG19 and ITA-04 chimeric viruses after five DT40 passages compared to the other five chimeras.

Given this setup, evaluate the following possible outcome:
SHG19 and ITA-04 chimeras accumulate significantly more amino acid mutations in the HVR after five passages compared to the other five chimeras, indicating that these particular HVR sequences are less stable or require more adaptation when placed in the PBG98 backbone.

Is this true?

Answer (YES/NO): NO